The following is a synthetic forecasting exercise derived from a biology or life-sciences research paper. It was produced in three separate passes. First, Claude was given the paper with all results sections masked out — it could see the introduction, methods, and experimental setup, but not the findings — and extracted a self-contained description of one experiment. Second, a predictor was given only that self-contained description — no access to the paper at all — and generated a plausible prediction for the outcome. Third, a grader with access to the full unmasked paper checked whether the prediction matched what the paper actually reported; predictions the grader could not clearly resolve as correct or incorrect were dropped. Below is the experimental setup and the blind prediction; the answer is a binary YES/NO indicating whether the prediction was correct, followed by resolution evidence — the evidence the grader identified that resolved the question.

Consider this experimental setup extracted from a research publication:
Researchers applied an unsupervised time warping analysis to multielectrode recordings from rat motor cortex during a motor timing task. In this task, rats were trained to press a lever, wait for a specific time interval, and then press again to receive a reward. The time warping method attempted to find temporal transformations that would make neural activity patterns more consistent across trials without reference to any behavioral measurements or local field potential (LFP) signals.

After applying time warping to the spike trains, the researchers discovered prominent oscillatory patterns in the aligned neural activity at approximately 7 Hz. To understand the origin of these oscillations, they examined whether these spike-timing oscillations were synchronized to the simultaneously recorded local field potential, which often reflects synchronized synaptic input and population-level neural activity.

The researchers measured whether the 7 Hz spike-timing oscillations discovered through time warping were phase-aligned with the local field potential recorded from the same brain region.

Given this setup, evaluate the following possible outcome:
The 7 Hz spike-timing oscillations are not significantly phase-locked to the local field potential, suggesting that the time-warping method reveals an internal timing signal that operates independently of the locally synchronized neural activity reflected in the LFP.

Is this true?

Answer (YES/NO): YES